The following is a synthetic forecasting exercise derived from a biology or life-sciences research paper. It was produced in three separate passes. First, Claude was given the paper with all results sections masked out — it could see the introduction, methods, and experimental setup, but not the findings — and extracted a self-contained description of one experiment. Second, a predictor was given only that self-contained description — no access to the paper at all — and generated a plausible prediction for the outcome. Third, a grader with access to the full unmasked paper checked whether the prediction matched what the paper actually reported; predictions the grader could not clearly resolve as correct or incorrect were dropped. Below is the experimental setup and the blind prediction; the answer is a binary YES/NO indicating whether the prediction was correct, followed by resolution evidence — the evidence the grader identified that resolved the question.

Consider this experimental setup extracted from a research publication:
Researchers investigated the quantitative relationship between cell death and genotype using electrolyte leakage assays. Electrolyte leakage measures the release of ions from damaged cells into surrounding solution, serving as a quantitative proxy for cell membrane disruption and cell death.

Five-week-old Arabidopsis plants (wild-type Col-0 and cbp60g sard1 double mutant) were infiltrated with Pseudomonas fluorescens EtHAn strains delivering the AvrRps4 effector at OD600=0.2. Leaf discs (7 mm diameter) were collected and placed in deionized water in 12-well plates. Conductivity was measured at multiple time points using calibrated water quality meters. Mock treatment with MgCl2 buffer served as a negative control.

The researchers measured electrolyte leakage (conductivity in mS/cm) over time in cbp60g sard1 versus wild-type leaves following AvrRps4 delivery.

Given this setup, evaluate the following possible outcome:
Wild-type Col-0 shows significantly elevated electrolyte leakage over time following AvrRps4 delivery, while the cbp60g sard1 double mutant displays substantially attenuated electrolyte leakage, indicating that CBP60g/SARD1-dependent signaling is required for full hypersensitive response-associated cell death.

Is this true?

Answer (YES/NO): NO